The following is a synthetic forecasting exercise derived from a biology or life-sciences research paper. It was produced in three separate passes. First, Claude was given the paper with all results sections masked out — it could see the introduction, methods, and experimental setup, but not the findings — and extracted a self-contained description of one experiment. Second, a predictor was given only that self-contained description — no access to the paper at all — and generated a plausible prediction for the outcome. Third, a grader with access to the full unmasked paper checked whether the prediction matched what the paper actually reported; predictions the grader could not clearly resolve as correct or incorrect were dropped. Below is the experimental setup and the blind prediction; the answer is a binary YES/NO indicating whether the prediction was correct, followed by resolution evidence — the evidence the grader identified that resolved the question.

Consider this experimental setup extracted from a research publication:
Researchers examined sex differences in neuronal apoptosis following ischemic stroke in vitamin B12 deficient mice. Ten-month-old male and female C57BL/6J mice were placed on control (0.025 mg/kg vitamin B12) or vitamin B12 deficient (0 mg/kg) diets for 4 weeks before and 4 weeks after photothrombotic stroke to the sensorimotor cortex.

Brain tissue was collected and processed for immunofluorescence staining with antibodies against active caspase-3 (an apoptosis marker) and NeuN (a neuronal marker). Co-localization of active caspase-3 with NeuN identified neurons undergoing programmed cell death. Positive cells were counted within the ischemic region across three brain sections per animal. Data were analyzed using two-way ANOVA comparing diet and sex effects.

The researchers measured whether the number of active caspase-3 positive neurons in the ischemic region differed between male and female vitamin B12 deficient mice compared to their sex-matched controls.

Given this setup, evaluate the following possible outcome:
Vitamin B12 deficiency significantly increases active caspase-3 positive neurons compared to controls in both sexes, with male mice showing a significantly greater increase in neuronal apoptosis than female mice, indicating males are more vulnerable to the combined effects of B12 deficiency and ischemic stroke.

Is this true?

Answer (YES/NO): NO